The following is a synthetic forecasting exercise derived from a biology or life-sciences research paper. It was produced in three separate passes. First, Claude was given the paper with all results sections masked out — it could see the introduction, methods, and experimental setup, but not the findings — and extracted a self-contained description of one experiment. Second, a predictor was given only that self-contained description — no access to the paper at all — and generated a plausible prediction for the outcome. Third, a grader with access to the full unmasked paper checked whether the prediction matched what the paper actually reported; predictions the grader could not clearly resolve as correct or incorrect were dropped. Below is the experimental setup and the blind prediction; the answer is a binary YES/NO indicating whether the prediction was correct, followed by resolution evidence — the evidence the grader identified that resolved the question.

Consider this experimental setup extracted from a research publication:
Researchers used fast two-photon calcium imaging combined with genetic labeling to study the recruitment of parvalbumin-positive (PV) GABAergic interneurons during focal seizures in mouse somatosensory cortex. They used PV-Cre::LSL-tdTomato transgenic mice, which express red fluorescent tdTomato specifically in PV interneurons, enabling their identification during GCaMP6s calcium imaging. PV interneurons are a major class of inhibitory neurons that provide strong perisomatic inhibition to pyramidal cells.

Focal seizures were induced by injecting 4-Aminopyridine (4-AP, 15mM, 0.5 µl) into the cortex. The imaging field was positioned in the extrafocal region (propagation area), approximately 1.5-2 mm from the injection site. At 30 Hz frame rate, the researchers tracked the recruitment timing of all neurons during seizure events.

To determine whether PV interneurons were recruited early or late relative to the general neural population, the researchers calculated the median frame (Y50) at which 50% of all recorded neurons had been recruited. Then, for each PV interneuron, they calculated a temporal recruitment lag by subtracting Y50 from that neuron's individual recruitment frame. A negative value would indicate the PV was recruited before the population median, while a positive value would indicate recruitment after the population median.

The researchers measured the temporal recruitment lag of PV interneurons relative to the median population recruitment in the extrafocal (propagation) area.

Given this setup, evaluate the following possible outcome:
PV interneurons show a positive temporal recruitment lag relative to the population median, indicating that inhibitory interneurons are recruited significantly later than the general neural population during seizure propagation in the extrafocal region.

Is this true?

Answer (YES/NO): NO